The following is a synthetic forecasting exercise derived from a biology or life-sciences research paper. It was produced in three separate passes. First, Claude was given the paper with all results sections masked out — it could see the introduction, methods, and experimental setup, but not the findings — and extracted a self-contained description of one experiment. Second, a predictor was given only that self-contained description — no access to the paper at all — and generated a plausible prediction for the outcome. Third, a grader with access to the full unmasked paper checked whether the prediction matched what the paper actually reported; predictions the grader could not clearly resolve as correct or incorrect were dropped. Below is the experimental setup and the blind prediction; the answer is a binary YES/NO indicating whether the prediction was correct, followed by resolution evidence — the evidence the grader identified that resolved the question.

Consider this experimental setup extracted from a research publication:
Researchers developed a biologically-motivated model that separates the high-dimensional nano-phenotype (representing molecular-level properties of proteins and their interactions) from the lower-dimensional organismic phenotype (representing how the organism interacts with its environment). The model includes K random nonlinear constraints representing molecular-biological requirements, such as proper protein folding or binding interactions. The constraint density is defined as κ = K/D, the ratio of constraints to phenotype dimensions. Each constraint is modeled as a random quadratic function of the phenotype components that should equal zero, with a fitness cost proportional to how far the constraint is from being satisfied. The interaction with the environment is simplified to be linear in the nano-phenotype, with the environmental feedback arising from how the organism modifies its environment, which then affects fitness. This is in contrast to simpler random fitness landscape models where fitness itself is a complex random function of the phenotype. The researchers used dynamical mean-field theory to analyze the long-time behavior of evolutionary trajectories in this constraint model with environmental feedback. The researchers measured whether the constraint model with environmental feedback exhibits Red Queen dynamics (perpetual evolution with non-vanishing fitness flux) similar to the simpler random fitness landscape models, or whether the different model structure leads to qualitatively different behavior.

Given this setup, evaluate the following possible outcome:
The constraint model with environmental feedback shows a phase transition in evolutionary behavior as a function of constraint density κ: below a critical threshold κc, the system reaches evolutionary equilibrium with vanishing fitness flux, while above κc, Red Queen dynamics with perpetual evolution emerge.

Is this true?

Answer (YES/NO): YES